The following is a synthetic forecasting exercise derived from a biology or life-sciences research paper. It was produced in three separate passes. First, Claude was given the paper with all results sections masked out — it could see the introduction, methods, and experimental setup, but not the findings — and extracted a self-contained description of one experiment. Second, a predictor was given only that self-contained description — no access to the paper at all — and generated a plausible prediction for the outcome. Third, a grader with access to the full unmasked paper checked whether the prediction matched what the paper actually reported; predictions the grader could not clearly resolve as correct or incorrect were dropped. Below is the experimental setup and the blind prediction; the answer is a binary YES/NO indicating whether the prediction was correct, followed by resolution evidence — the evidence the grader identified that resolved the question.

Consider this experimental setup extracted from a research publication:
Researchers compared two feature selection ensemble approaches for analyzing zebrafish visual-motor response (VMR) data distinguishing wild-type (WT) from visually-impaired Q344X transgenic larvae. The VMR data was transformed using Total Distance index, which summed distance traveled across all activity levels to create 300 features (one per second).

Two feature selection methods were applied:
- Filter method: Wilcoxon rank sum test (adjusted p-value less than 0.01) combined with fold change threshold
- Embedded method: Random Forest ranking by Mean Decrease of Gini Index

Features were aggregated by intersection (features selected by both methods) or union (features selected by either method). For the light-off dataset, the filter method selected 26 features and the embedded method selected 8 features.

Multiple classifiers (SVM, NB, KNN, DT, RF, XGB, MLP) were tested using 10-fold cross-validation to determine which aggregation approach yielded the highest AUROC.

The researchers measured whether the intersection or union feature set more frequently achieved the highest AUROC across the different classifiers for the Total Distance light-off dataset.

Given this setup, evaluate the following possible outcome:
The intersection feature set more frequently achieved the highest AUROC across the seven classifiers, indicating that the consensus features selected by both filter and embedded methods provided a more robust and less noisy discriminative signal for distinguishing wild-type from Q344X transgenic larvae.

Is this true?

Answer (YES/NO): YES